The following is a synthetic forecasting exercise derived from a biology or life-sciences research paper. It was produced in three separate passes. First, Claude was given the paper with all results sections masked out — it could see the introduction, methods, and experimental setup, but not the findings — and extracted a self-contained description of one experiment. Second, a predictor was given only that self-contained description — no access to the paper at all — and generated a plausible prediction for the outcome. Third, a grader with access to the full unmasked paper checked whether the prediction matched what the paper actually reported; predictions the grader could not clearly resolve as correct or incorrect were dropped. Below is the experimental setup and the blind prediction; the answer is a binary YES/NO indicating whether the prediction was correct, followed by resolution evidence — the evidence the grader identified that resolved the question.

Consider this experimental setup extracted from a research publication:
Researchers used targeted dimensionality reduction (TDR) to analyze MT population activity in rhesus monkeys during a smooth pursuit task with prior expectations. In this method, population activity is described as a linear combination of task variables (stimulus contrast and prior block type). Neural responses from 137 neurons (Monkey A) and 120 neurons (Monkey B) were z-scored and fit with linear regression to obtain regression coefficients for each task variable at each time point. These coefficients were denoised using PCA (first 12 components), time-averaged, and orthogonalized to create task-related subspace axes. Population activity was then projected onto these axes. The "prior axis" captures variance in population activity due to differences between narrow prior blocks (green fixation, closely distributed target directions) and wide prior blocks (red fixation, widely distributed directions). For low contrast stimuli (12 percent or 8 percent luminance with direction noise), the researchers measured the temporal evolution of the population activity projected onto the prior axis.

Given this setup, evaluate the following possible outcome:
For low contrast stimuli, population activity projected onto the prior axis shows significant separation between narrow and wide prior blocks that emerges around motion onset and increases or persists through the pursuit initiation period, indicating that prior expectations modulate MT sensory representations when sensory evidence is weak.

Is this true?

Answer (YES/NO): NO